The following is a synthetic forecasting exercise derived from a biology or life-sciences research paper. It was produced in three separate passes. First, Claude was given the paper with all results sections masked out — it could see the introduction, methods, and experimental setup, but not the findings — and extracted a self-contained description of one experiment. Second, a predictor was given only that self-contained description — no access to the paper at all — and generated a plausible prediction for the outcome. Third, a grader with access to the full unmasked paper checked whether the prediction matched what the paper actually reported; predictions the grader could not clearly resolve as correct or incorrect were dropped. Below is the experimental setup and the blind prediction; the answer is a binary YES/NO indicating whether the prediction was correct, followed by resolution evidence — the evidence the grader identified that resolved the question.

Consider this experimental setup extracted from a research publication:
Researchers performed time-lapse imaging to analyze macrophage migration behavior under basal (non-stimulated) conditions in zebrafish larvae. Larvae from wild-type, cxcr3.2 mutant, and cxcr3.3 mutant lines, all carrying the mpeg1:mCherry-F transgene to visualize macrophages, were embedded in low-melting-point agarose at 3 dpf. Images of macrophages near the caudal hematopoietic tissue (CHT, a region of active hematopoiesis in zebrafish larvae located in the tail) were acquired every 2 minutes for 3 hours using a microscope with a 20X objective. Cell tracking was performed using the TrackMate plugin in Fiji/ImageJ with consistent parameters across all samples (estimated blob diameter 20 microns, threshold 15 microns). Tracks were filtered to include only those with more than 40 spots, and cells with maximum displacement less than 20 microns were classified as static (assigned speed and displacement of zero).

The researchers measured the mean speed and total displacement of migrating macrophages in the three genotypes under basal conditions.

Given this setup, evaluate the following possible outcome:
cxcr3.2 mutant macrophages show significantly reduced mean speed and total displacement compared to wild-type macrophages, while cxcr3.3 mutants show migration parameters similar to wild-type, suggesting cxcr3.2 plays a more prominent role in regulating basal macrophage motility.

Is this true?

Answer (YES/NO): NO